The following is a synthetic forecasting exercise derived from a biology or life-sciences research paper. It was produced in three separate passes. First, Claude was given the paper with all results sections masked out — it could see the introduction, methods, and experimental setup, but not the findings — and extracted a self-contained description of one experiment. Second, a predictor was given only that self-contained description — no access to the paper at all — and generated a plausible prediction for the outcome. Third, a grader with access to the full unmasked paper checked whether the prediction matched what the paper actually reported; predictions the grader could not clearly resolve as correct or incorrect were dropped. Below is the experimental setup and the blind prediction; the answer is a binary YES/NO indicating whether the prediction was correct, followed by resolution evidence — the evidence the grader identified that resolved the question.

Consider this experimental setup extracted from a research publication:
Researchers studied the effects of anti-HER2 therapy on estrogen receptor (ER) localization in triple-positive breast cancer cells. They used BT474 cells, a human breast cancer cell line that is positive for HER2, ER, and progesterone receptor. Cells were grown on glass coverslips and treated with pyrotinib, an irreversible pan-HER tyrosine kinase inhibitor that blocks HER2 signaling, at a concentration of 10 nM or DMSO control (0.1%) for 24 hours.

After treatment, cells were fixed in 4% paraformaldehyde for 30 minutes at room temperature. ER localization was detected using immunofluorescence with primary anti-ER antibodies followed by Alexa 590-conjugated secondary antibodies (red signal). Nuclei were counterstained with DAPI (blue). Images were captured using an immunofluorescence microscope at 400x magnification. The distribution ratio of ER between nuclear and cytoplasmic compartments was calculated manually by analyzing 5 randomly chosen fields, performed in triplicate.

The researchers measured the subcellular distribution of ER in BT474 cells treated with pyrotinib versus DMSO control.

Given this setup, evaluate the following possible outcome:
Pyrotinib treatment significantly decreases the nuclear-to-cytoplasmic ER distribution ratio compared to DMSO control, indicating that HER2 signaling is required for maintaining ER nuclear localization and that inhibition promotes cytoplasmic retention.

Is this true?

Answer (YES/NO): NO